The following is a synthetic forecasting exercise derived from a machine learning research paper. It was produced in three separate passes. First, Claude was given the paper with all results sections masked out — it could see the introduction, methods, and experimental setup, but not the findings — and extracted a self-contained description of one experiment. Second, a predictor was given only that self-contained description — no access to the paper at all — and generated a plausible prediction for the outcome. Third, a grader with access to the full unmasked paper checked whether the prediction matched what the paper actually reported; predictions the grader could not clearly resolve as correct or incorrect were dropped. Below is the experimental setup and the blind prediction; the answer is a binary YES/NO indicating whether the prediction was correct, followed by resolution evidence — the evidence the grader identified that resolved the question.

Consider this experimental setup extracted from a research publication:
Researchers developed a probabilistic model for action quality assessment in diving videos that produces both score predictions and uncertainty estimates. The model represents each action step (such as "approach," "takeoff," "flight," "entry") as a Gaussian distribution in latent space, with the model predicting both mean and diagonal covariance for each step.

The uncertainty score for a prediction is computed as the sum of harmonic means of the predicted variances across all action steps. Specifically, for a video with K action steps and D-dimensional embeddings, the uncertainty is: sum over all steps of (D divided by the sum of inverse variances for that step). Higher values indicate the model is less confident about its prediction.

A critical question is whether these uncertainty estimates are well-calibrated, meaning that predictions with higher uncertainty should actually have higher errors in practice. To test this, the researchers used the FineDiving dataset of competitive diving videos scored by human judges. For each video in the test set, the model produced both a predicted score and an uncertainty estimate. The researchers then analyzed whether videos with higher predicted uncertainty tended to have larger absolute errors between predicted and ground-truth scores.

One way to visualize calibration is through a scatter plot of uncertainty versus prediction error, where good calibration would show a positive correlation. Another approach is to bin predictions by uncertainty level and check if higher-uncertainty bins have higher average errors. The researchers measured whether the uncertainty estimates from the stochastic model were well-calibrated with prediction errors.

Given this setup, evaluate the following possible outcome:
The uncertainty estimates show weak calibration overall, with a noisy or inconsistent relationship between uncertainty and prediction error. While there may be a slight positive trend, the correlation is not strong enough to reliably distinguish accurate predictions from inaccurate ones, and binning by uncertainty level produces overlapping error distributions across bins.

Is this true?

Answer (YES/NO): NO